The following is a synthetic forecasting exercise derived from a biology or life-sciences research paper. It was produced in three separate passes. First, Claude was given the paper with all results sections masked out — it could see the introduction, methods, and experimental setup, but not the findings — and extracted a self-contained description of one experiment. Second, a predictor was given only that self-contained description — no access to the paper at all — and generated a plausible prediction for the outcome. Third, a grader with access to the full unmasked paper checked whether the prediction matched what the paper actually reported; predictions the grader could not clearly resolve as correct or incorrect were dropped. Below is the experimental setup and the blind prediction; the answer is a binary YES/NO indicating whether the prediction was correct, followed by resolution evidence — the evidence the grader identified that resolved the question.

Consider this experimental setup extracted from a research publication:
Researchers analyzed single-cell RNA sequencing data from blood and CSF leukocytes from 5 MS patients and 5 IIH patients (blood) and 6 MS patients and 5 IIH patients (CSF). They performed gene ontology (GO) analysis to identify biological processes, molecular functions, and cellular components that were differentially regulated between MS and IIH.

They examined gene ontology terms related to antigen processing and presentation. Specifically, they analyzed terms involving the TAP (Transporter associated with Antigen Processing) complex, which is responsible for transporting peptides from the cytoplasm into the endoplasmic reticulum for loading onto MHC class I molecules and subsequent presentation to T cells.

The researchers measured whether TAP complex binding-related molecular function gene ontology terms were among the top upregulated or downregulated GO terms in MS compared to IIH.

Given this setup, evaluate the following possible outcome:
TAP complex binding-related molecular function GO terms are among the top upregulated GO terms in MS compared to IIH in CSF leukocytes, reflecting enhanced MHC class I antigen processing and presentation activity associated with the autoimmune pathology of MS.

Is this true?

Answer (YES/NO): YES